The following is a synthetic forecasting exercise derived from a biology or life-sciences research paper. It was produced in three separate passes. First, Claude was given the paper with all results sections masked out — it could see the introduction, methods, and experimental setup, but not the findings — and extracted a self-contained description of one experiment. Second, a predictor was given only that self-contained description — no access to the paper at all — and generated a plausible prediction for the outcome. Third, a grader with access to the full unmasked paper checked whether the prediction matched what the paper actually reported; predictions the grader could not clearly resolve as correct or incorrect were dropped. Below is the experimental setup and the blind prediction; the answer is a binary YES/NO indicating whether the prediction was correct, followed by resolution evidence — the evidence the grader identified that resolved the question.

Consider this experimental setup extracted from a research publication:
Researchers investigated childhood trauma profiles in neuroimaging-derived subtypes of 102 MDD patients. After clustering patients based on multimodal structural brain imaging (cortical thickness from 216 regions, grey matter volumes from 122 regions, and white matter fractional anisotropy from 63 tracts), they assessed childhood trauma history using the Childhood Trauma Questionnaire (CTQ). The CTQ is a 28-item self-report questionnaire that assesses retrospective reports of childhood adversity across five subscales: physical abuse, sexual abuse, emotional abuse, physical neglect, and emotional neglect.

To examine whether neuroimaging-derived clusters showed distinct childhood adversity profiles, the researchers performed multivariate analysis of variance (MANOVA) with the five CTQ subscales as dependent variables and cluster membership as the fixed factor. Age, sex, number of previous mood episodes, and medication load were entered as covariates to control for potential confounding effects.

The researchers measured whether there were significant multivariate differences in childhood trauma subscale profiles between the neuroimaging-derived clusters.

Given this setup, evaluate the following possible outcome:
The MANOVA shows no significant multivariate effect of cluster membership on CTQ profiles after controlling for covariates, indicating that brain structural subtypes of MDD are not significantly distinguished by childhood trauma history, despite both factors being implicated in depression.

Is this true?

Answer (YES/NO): NO